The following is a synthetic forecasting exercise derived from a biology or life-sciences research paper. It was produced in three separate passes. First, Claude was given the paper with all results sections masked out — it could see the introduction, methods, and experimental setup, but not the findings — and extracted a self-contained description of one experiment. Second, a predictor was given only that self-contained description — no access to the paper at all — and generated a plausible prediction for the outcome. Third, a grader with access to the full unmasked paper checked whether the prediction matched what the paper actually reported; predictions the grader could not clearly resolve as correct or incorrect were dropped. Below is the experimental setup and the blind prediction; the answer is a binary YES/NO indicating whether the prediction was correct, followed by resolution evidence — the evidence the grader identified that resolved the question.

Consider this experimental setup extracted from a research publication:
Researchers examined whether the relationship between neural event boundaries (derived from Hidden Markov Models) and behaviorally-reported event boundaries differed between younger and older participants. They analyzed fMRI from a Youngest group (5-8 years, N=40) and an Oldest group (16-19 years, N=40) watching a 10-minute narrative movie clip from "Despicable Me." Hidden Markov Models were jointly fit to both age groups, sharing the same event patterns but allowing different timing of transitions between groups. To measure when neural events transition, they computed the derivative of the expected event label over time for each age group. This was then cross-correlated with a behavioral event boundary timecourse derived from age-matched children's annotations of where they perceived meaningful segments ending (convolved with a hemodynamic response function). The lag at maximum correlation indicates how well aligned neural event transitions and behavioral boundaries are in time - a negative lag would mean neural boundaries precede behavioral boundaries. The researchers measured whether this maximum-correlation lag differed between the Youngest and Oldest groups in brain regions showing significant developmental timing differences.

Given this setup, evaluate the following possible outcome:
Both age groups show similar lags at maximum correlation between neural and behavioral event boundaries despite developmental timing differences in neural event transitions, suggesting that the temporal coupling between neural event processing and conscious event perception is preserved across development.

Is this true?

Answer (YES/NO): NO